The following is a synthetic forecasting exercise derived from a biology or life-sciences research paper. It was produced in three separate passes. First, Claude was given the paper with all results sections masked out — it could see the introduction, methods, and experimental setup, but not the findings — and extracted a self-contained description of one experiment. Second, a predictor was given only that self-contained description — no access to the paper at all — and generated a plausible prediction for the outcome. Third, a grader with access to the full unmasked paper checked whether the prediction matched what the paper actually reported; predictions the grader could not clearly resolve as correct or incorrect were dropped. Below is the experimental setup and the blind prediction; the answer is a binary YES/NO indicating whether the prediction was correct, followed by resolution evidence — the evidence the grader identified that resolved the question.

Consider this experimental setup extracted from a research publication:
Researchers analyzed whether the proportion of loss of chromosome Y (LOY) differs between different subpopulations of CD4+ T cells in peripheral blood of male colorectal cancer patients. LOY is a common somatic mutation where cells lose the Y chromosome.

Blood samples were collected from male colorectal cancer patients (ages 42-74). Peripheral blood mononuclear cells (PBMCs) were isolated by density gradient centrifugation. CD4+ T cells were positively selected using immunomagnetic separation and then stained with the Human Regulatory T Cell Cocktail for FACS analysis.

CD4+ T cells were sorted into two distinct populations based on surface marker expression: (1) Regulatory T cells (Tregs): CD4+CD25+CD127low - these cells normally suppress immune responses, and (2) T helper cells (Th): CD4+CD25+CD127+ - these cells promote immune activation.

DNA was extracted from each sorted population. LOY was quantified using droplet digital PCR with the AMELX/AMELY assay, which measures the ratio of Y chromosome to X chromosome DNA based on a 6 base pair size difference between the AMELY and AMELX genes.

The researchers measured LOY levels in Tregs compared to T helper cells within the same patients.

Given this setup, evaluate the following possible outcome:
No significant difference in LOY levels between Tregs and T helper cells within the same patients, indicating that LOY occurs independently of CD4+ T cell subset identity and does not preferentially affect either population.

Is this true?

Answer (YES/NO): NO